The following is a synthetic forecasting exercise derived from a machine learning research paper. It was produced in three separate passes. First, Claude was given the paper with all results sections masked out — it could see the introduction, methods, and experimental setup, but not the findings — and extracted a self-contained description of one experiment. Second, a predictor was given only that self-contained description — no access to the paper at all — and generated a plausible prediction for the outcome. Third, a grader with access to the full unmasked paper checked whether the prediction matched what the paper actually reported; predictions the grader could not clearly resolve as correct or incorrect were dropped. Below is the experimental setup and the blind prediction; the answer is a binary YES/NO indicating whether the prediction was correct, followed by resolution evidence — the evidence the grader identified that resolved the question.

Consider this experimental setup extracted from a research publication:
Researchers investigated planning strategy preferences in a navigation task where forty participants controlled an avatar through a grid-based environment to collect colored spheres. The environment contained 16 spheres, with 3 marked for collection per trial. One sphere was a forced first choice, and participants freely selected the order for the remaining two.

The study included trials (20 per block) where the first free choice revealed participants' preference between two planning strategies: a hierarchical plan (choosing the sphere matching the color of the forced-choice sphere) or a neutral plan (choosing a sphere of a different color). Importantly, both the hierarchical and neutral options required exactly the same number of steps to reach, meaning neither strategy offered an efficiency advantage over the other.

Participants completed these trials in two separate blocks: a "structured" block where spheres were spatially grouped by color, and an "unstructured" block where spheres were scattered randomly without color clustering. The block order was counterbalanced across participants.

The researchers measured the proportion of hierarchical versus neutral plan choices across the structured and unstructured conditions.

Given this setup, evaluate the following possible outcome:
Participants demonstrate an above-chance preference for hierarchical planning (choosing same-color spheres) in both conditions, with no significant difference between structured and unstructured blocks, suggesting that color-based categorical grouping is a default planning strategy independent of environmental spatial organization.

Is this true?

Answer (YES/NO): NO